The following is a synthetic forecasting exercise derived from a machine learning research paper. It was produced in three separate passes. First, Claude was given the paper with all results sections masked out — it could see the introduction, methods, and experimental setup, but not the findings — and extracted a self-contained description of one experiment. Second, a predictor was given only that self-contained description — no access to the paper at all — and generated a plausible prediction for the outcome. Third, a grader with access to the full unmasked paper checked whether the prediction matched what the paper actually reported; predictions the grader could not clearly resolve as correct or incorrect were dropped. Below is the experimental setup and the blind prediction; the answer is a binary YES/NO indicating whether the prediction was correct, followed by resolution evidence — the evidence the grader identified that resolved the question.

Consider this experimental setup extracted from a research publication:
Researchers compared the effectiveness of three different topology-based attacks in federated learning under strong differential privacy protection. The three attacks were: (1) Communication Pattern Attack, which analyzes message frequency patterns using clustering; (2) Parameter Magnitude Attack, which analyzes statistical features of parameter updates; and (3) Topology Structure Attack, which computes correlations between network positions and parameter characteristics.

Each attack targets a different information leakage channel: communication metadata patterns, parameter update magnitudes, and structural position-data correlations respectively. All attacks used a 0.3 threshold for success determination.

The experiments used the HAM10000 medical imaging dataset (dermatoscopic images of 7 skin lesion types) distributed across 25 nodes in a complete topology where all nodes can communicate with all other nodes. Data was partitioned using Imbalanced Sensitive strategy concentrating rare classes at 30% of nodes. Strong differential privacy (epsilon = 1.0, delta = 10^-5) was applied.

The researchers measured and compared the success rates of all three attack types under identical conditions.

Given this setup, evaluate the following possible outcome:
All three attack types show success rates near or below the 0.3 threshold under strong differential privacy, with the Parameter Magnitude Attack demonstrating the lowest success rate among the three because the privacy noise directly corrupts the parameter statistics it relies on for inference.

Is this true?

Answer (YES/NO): NO